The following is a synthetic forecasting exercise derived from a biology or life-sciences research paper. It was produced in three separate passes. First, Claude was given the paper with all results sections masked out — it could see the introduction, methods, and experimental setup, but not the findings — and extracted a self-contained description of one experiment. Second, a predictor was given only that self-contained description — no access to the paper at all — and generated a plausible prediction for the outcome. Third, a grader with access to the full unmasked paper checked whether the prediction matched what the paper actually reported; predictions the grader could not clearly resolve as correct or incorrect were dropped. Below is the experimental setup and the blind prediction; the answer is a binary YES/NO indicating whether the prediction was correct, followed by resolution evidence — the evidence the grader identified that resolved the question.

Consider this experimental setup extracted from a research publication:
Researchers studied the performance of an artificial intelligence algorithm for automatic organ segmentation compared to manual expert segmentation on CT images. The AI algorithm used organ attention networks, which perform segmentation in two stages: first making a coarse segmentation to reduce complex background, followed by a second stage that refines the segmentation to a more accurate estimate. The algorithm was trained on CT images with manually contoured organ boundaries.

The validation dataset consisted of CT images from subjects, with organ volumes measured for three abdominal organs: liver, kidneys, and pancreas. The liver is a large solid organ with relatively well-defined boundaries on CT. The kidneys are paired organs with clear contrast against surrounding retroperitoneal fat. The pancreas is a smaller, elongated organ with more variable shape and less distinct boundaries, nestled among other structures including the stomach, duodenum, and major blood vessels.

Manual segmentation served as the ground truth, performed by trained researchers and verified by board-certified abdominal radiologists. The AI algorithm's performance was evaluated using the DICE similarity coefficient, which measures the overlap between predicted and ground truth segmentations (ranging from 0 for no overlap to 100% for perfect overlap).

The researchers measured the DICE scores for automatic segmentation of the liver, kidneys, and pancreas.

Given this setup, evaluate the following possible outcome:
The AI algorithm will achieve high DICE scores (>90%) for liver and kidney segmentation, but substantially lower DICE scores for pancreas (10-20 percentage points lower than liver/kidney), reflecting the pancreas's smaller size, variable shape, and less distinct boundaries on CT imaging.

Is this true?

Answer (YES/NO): NO